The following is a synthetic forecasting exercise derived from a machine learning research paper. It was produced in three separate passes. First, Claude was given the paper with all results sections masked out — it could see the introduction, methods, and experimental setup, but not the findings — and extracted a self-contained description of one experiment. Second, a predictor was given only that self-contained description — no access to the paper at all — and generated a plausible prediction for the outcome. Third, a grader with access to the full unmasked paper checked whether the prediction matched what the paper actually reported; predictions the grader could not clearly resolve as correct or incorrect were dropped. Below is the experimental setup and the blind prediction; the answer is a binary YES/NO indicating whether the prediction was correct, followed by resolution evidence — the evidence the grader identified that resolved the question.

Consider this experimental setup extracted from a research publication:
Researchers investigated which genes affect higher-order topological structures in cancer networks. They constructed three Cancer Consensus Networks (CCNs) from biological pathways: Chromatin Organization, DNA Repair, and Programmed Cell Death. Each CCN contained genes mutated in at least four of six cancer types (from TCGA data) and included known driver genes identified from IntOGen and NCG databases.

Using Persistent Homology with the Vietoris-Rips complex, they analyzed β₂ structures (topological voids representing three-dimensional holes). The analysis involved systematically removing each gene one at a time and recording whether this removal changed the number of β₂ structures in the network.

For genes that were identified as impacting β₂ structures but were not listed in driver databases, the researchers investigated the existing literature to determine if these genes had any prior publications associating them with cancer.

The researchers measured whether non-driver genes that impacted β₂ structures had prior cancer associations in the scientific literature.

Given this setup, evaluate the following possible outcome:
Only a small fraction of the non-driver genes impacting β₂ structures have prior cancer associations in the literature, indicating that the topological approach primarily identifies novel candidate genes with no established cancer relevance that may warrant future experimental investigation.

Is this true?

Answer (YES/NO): NO